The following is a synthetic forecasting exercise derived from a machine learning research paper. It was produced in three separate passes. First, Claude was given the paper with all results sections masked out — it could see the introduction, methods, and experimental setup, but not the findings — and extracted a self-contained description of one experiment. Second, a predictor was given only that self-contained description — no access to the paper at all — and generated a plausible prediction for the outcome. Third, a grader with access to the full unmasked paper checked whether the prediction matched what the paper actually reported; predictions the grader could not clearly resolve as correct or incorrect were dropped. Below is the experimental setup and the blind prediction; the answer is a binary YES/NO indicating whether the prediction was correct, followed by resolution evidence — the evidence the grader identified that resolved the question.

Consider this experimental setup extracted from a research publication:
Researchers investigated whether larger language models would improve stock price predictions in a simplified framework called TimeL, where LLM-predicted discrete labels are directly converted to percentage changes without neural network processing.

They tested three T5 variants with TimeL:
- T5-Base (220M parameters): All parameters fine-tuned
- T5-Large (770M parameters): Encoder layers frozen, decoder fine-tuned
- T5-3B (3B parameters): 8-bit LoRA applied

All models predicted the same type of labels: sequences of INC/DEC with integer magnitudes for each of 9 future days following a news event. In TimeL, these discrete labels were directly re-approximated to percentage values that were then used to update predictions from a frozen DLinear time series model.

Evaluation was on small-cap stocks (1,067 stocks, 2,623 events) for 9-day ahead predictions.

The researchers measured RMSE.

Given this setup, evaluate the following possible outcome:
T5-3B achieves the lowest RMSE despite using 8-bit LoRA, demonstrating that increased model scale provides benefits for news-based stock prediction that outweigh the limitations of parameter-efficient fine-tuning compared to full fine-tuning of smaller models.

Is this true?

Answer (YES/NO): NO